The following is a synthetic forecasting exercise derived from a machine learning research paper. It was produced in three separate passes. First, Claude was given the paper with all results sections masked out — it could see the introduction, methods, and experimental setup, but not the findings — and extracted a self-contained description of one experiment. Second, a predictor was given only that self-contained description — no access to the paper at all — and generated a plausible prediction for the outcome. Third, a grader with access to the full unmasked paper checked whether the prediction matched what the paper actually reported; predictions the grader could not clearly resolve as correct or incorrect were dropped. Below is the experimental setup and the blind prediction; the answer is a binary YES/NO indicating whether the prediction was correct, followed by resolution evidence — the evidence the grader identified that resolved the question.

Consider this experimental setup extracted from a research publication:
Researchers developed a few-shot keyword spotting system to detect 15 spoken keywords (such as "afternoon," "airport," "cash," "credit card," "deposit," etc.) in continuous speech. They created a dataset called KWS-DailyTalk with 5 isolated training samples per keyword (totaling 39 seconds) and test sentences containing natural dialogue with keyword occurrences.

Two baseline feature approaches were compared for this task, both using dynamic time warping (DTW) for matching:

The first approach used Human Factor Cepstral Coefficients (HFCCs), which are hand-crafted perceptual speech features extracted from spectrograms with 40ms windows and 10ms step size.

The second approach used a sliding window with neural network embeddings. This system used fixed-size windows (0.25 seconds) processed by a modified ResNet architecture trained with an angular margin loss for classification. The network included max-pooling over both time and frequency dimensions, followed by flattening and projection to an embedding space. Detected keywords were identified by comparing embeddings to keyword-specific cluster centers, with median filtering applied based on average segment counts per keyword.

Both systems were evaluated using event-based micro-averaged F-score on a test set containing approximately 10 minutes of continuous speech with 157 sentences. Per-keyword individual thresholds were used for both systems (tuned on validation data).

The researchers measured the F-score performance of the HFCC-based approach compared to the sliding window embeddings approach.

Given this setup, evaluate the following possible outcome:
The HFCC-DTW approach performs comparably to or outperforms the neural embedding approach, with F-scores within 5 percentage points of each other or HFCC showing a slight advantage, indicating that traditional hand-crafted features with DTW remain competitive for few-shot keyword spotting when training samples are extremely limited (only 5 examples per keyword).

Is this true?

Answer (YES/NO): NO